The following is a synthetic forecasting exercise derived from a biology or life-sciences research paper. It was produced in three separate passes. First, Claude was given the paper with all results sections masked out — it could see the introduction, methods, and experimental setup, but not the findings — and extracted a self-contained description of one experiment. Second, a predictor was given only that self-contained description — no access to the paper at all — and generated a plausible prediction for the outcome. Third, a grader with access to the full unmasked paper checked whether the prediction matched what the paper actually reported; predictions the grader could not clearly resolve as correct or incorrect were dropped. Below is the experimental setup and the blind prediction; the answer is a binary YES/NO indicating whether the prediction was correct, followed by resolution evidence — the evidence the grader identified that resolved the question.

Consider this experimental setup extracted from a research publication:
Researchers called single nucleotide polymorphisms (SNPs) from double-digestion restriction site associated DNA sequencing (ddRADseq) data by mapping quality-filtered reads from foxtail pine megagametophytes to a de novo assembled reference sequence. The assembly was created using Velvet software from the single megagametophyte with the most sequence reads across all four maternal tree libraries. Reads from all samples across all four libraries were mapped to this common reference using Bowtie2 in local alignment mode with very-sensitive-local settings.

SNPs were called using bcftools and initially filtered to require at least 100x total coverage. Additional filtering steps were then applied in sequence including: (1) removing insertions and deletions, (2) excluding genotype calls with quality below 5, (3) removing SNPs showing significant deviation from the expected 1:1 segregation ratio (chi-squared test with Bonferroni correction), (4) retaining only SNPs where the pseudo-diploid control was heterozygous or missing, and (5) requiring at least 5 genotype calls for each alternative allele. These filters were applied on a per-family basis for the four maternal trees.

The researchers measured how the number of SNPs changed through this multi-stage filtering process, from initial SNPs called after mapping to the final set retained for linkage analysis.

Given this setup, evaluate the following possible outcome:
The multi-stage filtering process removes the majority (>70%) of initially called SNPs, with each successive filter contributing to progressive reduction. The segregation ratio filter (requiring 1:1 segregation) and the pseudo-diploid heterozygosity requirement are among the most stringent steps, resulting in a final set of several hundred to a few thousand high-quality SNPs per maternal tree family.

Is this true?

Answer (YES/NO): NO